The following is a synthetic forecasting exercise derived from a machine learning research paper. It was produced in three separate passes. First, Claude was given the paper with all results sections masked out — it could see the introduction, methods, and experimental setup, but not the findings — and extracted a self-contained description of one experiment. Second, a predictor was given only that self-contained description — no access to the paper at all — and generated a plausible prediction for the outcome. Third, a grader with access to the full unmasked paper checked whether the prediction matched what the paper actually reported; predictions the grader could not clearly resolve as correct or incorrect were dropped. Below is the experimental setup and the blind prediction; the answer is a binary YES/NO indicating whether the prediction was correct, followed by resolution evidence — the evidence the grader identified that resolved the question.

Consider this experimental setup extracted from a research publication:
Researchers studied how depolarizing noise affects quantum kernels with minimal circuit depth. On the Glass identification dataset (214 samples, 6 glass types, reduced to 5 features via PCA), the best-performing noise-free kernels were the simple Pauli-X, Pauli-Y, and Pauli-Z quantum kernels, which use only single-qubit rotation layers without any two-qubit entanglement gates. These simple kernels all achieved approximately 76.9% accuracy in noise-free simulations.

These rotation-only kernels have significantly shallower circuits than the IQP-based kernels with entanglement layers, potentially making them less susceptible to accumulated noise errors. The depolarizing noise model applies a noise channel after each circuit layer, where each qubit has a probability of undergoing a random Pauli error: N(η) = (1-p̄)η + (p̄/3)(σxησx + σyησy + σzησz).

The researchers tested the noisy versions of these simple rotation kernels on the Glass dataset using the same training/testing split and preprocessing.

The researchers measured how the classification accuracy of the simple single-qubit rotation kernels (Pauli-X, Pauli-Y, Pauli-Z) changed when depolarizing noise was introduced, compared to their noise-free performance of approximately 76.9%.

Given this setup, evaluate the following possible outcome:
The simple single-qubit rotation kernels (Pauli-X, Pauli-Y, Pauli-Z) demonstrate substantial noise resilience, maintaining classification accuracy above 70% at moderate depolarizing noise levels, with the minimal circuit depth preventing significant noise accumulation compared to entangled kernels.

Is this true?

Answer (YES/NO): YES